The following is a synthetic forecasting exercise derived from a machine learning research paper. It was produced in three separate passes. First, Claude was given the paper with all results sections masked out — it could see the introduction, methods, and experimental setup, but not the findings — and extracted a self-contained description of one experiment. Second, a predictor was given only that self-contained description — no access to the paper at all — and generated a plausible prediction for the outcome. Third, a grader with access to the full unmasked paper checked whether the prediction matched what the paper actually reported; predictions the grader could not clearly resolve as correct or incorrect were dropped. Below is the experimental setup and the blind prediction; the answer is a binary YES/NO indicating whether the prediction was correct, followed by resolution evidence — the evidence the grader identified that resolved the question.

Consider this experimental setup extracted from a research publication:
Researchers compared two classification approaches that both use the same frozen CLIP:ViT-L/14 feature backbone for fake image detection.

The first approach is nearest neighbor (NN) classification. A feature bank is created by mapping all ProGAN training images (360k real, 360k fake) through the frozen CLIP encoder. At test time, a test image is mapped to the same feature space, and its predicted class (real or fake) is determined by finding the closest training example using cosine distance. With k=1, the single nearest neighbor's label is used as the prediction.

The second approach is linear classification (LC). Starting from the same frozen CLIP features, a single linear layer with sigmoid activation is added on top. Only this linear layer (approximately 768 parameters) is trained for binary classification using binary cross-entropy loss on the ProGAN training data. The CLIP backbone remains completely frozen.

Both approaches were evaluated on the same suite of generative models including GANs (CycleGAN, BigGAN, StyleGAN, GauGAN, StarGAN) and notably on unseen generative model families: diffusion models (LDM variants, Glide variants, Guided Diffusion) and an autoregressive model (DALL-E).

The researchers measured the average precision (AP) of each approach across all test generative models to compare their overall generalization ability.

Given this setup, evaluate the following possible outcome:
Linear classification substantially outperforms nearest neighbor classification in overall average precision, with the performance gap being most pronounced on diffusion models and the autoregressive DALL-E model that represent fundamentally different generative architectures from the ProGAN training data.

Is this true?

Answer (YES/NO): NO